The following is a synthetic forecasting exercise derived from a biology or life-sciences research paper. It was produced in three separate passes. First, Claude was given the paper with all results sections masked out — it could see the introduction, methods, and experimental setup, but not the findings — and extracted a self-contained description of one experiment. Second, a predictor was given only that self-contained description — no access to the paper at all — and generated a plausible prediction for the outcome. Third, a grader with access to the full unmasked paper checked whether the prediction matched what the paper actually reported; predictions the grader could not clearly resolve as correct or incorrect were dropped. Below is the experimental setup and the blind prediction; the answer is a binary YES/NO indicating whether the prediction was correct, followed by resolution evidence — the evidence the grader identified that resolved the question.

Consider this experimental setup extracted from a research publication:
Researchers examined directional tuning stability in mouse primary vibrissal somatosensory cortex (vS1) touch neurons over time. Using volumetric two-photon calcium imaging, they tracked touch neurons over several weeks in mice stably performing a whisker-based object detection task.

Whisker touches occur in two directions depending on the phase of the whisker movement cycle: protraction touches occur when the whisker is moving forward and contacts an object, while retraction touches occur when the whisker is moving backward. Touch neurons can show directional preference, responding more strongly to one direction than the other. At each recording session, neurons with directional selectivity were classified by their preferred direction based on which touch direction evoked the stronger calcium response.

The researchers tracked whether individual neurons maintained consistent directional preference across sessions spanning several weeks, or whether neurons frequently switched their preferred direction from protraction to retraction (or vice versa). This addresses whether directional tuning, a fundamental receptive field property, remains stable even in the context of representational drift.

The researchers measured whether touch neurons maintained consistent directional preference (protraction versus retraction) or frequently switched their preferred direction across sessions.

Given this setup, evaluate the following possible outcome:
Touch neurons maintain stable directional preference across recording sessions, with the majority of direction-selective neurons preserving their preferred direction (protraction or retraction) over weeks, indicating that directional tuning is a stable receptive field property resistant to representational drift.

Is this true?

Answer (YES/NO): YES